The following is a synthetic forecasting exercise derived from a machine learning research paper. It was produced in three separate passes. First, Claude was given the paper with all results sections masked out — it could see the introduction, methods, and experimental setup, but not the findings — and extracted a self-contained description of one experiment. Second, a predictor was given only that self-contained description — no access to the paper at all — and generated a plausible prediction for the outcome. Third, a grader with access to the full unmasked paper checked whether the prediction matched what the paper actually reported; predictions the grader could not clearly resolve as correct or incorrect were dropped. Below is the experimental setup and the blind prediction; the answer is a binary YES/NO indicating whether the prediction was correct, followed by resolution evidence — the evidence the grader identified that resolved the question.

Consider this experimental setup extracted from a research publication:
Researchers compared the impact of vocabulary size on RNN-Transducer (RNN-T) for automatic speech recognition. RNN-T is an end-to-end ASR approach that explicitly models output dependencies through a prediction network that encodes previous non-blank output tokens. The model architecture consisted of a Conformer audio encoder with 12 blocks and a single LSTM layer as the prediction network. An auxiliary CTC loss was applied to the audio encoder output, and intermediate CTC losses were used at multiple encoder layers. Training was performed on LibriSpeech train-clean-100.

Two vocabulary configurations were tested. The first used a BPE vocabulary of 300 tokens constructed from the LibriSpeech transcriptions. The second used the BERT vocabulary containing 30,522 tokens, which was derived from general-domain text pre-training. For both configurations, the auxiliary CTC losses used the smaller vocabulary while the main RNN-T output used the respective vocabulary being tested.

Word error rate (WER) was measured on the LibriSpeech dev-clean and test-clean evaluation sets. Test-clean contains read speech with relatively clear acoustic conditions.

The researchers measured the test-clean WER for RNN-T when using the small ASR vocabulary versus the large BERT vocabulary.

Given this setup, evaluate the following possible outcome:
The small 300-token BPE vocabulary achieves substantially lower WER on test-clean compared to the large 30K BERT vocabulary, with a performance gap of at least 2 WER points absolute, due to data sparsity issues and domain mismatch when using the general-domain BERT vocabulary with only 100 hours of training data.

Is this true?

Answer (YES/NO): YES